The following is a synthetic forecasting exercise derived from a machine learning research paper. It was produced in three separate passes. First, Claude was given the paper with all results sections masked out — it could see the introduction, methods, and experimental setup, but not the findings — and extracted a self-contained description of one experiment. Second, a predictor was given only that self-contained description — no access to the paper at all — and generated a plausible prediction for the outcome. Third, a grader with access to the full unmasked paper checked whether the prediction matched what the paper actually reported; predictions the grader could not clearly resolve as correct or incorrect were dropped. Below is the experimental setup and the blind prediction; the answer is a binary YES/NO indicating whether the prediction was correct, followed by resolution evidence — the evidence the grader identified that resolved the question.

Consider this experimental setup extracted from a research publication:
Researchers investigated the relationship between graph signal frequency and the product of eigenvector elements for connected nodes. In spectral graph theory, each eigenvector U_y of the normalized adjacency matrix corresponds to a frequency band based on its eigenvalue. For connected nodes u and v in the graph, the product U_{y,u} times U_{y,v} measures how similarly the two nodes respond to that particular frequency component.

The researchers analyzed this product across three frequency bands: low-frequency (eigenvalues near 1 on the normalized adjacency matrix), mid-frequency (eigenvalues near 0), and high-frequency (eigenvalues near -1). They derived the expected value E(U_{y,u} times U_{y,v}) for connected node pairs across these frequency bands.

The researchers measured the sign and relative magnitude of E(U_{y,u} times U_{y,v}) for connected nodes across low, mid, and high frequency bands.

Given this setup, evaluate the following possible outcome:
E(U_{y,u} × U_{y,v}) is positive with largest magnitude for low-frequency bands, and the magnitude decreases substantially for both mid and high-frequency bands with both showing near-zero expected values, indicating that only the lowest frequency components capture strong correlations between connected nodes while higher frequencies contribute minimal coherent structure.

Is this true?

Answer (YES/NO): NO